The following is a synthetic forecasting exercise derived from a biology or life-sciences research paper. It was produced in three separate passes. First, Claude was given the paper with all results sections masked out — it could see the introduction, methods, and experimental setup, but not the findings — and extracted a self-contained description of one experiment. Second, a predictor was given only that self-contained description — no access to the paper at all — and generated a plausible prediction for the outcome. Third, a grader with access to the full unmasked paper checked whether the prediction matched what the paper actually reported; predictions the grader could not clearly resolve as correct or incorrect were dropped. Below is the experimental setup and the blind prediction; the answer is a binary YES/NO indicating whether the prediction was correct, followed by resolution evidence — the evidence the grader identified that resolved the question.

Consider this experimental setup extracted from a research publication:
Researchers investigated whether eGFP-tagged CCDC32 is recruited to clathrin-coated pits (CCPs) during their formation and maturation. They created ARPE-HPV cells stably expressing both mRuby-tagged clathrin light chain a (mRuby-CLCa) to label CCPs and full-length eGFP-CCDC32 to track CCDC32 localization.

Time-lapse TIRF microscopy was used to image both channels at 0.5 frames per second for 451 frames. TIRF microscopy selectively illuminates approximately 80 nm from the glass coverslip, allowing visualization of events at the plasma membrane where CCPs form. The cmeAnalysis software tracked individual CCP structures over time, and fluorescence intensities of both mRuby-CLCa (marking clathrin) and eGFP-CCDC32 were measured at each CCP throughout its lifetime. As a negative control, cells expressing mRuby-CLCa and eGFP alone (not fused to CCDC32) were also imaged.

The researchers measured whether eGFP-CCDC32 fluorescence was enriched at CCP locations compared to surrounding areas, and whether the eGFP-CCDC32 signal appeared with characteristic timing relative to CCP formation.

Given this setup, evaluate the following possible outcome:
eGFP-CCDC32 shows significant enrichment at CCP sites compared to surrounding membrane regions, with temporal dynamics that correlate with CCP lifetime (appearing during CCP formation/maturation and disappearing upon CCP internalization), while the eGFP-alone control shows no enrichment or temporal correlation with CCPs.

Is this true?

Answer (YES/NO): YES